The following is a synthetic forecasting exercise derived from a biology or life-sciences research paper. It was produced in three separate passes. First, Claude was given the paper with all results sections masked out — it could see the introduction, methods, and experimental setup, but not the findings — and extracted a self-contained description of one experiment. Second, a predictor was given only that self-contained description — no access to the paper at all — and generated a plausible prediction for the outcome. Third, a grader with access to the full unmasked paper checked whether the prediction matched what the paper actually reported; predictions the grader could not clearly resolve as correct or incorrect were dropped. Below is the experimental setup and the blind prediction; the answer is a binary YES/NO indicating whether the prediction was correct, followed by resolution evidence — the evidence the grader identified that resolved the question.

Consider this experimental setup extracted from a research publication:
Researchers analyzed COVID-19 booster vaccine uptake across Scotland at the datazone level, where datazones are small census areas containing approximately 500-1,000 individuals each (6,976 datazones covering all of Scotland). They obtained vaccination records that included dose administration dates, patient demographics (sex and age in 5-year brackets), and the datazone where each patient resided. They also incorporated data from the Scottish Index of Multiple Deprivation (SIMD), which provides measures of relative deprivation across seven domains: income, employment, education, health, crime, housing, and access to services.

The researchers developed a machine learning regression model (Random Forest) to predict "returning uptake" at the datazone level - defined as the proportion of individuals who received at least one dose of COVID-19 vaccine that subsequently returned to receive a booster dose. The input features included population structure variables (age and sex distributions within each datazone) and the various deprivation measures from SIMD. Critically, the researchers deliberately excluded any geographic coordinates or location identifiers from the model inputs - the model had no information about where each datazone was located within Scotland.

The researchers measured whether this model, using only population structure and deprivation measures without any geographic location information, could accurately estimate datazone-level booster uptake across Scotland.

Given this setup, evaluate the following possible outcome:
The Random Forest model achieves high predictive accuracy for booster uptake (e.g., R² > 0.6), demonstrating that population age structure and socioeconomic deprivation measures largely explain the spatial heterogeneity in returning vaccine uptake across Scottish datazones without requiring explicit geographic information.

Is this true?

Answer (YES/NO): YES